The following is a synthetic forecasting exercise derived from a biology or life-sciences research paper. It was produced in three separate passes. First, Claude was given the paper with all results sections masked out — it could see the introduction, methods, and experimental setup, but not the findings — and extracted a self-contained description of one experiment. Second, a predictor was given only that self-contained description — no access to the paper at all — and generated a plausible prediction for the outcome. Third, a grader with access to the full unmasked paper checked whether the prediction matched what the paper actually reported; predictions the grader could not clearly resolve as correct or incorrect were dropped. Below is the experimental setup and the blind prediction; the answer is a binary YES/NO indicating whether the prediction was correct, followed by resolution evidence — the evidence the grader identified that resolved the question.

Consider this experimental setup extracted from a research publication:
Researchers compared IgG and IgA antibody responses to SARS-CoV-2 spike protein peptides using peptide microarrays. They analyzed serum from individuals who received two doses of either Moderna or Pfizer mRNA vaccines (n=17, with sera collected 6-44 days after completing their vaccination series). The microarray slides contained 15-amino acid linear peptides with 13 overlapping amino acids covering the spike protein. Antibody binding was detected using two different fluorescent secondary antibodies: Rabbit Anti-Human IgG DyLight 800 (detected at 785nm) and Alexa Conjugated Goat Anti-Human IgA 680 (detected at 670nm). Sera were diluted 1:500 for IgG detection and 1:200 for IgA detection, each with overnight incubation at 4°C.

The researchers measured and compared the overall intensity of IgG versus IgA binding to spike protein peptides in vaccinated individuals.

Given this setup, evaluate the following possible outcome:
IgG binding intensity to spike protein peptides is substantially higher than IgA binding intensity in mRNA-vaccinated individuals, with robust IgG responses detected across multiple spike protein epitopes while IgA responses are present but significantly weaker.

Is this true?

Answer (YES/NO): NO